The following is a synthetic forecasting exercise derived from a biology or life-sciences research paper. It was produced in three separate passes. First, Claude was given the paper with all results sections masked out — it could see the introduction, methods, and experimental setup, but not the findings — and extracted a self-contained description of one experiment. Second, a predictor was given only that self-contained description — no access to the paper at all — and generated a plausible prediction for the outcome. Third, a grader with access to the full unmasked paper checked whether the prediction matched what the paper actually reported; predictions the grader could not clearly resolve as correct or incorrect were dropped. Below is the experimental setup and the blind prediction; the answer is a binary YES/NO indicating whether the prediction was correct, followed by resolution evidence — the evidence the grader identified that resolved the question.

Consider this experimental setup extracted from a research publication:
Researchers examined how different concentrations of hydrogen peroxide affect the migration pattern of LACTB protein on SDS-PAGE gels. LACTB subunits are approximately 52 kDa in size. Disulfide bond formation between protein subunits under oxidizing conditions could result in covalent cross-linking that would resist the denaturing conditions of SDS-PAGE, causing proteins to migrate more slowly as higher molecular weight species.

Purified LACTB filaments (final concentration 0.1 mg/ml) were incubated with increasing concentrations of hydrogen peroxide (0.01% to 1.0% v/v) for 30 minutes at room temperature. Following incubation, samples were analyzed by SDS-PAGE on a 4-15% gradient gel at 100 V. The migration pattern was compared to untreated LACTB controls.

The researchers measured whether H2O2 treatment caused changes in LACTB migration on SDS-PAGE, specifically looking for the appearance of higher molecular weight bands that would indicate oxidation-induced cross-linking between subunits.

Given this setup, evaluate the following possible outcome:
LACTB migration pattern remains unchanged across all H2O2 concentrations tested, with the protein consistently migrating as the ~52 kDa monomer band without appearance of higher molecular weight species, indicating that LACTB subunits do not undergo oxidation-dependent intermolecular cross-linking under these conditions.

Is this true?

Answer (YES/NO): NO